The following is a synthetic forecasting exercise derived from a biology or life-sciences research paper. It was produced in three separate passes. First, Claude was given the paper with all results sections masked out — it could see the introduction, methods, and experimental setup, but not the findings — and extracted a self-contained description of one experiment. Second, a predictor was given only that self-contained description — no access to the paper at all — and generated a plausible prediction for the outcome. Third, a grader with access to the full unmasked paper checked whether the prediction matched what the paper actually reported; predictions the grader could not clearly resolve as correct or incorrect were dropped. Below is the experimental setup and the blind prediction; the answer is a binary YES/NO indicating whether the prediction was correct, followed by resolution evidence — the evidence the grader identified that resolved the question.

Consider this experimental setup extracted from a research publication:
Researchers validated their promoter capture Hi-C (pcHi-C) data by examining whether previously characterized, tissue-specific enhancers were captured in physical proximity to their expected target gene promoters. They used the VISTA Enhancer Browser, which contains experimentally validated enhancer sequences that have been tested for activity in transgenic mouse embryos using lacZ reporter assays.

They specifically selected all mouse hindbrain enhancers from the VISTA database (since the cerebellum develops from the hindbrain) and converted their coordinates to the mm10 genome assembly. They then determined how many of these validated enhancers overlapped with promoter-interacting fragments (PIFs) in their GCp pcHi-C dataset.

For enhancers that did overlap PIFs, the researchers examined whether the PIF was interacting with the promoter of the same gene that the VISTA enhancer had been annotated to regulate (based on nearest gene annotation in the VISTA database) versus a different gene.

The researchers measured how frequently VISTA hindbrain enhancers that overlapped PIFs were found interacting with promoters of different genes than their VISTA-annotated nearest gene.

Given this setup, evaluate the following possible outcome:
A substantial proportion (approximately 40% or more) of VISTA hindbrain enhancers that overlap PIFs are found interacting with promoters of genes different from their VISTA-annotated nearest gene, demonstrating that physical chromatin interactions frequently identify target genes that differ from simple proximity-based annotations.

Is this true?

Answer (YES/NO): YES